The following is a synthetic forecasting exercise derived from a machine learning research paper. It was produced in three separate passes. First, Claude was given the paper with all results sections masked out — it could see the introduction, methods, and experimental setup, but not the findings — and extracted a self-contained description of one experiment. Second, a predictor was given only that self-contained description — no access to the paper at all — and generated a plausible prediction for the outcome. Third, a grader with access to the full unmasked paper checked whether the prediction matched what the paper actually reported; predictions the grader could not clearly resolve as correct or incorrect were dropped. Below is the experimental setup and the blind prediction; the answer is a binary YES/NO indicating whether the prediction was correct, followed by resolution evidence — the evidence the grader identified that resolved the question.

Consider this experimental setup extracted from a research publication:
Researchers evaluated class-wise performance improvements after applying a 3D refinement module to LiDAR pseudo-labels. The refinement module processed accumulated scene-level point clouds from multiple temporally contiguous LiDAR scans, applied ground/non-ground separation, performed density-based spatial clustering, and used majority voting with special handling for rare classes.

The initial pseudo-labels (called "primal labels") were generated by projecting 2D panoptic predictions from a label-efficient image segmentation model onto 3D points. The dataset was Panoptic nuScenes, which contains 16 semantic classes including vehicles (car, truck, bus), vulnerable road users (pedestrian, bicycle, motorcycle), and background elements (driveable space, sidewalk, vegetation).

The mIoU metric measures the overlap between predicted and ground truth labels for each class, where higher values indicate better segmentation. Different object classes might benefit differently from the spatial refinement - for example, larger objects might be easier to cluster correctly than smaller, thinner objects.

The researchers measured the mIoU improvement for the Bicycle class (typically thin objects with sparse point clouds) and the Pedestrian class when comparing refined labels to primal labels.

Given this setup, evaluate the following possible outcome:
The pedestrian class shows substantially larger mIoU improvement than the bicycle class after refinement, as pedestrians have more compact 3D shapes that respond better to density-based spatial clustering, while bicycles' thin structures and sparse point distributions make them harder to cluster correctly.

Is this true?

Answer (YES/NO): YES